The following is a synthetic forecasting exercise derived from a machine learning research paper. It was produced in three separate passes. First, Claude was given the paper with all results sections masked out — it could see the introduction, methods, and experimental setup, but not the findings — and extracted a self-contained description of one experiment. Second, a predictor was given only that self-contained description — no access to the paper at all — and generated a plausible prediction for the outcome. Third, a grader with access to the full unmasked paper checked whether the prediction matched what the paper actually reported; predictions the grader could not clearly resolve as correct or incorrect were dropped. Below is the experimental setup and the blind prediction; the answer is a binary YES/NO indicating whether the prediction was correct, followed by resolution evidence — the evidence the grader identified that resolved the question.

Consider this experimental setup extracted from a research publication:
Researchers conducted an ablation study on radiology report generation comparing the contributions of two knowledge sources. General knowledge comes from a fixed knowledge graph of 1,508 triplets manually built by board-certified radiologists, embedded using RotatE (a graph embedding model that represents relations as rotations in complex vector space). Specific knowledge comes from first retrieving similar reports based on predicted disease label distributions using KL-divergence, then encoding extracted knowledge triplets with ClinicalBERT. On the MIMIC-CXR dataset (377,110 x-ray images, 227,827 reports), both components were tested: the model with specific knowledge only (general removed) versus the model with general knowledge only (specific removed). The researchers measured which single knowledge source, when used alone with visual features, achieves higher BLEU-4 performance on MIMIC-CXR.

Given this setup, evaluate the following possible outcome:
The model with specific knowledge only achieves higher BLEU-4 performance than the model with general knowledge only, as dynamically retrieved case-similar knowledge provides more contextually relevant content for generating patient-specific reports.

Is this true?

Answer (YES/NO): YES